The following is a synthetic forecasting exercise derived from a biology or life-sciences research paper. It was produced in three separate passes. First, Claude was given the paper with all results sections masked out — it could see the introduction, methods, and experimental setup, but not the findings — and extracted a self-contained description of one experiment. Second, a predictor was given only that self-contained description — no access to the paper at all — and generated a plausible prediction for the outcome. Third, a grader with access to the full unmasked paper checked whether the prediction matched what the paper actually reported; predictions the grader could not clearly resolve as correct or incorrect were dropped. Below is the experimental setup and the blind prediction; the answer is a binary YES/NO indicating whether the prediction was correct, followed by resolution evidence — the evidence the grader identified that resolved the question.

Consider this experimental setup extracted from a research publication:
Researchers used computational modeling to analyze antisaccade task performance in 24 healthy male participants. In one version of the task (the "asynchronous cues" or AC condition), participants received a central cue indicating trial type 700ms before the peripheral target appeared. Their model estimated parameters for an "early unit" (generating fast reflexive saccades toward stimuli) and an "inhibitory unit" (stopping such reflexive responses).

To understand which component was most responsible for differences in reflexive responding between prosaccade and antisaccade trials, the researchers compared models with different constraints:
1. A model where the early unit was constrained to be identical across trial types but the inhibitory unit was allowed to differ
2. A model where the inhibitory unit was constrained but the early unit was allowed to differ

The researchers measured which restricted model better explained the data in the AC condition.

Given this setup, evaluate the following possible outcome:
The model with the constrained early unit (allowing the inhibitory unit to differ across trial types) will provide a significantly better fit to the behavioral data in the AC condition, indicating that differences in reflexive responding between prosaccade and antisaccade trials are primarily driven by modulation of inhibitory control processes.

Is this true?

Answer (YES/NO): YES